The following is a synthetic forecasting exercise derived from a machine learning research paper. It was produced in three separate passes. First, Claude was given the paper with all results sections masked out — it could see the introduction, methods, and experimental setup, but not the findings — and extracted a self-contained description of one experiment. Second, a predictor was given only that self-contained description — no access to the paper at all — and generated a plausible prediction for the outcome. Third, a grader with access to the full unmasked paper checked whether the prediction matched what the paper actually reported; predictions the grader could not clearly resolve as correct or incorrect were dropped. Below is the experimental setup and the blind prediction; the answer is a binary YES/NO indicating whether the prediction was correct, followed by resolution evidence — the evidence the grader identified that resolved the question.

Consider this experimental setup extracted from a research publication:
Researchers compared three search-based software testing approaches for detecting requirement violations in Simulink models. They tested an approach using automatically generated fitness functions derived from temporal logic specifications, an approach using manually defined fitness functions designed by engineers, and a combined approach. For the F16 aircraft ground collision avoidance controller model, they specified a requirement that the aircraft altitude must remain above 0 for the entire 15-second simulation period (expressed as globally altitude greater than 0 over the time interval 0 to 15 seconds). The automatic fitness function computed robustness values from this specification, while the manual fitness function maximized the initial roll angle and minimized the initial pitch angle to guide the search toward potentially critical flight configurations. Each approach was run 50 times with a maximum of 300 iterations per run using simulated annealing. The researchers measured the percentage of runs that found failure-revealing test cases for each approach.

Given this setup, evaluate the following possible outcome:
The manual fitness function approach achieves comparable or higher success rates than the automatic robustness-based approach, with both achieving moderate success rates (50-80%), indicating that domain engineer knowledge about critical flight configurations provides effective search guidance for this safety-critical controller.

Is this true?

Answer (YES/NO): NO